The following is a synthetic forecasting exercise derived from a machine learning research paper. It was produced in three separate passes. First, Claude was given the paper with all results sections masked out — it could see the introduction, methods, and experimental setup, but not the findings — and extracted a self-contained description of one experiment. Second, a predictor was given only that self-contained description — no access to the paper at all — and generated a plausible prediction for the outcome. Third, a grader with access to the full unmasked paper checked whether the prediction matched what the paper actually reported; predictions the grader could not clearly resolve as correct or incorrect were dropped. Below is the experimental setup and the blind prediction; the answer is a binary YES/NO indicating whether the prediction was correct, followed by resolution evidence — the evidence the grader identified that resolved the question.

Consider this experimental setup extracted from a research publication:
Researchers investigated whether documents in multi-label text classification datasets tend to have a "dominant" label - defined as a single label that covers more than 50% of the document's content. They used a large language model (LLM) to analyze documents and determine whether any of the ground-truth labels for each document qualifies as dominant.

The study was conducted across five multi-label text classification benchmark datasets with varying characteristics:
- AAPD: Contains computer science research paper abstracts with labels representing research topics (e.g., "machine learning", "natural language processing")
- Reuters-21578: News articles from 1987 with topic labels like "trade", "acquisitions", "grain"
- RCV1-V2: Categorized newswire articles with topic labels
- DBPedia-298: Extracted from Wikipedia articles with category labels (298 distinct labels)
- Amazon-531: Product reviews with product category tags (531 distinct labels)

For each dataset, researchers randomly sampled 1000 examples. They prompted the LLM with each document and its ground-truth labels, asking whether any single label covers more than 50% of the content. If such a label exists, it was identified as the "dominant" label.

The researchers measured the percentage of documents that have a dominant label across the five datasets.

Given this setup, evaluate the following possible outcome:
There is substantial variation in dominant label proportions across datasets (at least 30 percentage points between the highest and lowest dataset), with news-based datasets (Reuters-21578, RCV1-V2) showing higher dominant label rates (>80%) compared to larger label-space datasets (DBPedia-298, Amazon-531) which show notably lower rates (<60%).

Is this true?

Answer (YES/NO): NO